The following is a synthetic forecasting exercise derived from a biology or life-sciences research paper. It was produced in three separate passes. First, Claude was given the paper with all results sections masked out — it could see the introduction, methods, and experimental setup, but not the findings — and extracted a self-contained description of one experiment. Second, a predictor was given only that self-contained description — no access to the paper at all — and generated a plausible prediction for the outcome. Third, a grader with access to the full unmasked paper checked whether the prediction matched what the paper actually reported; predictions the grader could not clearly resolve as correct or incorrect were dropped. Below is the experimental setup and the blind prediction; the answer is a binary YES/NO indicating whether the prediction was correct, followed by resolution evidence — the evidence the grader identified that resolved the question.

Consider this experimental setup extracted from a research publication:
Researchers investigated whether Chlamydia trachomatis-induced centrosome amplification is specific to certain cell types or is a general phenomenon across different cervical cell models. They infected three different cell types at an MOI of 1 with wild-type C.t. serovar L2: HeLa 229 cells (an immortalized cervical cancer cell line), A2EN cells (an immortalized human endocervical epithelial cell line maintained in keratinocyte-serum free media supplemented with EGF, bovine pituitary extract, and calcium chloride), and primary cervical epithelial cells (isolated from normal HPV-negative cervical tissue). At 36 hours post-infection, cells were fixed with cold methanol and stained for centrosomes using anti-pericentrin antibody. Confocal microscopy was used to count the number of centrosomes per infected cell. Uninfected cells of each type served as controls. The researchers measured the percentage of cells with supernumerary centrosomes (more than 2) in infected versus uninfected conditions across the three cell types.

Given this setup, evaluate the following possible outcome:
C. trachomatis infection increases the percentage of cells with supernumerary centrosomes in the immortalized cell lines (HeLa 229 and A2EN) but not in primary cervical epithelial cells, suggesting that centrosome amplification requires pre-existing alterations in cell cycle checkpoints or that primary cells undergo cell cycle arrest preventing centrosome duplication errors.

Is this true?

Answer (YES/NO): NO